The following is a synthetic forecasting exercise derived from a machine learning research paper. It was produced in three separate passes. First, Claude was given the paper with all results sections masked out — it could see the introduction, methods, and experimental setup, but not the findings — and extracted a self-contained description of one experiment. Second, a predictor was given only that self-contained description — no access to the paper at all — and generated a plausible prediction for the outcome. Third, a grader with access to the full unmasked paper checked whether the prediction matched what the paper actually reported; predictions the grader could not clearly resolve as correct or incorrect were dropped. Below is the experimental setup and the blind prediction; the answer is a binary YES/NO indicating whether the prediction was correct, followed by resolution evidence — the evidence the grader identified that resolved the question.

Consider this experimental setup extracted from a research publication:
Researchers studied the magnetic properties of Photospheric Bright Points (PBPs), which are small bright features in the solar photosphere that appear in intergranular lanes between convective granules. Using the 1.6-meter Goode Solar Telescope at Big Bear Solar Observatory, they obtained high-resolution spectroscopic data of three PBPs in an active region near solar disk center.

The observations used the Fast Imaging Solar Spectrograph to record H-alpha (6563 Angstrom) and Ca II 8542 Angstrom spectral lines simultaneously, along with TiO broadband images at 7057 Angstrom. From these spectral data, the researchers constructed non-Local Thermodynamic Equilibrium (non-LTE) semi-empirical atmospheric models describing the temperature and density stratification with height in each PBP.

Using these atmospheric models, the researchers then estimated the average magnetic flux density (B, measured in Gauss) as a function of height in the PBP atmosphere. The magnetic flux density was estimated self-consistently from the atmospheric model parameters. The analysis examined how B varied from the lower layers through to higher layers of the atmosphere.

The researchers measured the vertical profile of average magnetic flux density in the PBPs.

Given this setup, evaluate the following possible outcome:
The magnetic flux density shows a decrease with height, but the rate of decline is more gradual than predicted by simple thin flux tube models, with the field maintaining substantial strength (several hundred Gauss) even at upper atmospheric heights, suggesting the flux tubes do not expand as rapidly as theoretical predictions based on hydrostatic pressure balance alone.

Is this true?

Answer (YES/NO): NO